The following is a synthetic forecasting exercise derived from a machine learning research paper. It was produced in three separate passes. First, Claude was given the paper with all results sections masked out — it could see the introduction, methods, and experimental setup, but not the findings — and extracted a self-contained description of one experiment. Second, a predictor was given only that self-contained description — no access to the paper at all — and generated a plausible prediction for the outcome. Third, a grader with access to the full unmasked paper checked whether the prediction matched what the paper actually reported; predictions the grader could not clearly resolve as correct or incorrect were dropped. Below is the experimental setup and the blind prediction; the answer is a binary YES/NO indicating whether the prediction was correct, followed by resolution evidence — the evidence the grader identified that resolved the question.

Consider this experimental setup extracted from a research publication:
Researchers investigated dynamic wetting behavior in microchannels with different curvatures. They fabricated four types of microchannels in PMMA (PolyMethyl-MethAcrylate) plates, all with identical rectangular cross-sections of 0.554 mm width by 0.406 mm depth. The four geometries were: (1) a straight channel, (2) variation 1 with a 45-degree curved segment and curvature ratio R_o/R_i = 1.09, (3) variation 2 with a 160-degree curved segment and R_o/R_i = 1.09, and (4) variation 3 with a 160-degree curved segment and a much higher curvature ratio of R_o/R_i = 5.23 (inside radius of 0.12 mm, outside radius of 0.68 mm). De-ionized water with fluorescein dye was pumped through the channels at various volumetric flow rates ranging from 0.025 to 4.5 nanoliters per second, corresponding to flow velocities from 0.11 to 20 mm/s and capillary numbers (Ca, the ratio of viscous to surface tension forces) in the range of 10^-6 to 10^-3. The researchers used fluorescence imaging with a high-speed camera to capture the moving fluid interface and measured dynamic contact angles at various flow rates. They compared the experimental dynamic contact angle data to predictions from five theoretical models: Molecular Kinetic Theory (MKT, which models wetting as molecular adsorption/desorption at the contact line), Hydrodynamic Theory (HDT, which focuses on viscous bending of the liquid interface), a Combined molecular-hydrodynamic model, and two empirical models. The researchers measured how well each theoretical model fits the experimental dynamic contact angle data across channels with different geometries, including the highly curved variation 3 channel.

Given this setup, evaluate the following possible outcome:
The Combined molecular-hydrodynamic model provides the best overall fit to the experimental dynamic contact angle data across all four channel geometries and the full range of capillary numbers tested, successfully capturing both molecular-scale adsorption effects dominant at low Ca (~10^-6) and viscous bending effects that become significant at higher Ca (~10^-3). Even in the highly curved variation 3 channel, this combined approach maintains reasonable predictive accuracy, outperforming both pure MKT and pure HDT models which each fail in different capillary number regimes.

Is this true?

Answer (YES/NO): NO